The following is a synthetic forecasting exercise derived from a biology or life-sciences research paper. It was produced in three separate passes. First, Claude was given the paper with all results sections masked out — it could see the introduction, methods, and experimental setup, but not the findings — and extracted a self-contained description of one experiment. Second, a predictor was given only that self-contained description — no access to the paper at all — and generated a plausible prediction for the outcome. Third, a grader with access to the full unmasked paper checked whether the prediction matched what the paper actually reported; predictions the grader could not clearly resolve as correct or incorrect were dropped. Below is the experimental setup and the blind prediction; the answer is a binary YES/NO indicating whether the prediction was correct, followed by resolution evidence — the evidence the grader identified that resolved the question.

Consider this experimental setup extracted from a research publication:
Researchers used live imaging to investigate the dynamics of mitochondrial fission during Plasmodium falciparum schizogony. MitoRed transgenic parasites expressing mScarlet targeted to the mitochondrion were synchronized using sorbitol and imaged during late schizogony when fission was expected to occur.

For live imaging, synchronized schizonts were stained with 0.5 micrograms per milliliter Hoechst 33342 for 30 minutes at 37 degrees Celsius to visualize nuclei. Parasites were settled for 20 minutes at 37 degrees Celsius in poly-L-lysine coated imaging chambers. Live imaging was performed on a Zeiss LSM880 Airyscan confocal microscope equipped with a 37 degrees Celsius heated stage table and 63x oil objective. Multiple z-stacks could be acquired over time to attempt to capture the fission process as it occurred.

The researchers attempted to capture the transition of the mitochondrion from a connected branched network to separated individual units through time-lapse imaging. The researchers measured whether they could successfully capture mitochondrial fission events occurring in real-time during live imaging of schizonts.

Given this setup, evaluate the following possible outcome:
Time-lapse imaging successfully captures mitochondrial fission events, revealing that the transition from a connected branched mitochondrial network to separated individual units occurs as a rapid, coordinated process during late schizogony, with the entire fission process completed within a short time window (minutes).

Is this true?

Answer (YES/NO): NO